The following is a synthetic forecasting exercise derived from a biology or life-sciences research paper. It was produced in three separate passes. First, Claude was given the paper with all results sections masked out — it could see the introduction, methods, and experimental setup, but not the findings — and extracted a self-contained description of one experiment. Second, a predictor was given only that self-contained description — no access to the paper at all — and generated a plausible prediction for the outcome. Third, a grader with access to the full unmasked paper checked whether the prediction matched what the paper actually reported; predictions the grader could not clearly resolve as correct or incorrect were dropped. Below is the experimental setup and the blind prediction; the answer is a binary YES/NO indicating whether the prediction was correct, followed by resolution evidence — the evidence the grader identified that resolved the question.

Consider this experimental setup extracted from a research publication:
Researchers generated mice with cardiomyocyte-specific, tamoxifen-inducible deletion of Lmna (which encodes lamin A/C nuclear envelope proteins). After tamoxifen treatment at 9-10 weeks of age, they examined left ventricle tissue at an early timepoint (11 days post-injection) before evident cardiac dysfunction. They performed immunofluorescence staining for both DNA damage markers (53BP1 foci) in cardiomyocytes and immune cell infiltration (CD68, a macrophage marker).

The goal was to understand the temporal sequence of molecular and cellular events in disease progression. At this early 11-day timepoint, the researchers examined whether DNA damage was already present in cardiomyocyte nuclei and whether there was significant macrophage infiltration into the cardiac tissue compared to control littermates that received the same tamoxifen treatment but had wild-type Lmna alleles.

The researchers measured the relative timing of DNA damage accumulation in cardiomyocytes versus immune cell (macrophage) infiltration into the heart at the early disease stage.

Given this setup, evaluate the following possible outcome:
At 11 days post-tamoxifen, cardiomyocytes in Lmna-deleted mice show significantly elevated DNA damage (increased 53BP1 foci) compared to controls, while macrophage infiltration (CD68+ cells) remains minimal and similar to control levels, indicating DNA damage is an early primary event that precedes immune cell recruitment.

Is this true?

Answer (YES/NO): NO